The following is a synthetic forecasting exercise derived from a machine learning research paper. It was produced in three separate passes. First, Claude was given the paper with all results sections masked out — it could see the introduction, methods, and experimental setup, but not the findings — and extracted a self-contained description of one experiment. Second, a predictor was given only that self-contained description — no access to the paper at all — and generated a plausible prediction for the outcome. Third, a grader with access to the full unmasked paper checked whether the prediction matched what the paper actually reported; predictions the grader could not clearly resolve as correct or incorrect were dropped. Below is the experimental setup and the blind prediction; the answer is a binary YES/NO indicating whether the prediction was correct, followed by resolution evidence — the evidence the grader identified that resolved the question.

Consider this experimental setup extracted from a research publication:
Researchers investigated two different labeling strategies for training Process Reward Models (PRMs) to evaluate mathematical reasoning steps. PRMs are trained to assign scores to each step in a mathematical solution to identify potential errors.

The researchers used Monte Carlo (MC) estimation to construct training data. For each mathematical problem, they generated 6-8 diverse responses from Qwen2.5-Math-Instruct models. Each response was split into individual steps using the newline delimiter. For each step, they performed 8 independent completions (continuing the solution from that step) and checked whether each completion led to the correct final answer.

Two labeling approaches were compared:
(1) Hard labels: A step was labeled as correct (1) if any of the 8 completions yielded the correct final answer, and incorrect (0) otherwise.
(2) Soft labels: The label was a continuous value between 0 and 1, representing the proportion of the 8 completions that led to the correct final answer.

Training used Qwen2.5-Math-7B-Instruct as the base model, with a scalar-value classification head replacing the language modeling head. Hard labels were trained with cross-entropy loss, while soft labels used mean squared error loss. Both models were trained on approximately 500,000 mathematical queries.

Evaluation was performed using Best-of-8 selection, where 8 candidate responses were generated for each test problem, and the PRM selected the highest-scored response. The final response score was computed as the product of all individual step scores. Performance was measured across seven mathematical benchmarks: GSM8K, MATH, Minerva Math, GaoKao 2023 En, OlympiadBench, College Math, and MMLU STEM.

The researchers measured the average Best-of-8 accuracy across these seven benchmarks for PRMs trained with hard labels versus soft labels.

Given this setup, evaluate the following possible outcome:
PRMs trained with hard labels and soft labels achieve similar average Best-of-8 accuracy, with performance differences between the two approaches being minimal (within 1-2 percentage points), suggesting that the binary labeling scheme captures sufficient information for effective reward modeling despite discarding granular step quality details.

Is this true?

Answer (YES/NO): YES